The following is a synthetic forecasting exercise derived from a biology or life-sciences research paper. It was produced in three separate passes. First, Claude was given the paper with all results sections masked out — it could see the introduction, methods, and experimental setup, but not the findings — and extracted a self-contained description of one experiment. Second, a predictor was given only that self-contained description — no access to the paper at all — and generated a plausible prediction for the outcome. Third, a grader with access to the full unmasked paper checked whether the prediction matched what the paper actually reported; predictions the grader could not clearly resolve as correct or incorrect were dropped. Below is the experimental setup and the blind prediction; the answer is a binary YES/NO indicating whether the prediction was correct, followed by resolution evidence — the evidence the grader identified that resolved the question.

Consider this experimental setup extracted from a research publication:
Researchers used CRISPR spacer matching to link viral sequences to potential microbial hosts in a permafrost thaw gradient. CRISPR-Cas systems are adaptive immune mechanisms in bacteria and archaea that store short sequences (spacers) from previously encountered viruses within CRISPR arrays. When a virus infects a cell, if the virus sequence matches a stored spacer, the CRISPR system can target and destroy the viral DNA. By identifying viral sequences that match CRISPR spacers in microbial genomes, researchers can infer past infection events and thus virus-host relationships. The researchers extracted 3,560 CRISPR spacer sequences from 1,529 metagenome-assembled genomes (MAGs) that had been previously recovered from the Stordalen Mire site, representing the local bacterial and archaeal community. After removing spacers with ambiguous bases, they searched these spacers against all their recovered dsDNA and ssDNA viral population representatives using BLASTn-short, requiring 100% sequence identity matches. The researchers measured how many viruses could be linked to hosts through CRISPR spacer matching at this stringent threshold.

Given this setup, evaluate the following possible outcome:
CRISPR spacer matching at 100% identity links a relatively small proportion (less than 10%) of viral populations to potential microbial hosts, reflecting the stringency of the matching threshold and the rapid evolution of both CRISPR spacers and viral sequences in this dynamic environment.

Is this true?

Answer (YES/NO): YES